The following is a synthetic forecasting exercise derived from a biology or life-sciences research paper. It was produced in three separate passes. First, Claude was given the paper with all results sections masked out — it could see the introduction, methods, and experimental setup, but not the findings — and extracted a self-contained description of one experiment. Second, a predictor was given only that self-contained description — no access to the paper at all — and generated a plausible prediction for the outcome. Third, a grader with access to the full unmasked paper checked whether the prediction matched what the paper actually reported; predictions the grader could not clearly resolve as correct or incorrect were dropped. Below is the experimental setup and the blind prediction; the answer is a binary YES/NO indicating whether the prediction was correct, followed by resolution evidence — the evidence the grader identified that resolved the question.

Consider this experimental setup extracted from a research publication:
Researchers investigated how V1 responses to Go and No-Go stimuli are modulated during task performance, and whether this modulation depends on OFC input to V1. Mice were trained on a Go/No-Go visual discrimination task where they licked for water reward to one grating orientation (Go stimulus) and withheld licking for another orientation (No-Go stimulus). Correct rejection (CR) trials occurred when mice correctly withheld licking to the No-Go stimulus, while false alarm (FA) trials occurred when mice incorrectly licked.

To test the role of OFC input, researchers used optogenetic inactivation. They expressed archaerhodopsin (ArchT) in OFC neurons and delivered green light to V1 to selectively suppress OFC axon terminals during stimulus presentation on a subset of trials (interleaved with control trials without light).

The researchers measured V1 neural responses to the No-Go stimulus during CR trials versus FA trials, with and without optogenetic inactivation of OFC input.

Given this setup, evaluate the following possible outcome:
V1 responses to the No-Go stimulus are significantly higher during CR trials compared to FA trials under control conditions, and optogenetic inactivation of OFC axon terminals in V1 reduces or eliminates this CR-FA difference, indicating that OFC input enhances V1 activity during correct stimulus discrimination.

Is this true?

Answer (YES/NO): NO